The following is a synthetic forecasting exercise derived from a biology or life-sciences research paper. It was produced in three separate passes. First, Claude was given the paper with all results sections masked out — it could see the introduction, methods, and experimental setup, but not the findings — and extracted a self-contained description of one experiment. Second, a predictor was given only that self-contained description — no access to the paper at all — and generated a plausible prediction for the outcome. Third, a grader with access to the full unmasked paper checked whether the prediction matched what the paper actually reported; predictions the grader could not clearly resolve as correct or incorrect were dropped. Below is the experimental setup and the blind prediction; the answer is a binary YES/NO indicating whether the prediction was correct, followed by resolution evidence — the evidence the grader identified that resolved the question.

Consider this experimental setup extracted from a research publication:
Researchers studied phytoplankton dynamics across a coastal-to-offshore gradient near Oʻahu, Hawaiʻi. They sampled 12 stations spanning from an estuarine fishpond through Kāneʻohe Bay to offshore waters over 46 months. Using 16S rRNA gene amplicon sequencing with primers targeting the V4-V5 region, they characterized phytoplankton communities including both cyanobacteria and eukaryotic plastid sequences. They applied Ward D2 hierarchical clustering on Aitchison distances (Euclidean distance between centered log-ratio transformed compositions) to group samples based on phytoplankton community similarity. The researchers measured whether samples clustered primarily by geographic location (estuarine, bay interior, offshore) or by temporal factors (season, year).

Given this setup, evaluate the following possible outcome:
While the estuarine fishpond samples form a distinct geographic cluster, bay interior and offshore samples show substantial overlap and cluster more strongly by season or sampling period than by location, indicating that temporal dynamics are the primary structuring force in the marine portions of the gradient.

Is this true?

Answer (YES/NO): NO